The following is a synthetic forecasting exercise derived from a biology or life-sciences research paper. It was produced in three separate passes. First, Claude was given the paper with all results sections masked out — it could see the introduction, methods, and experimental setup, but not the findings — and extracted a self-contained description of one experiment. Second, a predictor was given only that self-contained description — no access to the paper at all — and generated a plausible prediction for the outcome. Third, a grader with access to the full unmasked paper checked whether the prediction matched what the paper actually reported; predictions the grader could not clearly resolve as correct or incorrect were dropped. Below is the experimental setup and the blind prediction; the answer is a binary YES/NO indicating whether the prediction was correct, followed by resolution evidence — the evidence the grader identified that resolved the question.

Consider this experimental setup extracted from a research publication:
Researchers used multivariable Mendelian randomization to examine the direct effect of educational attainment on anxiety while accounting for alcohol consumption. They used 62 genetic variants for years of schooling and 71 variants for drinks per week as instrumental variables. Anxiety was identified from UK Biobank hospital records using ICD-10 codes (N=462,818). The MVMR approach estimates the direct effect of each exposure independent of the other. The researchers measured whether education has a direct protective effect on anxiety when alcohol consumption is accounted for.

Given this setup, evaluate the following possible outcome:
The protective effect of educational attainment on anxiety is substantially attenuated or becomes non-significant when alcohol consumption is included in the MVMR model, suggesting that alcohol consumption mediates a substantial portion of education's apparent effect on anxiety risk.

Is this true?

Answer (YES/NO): NO